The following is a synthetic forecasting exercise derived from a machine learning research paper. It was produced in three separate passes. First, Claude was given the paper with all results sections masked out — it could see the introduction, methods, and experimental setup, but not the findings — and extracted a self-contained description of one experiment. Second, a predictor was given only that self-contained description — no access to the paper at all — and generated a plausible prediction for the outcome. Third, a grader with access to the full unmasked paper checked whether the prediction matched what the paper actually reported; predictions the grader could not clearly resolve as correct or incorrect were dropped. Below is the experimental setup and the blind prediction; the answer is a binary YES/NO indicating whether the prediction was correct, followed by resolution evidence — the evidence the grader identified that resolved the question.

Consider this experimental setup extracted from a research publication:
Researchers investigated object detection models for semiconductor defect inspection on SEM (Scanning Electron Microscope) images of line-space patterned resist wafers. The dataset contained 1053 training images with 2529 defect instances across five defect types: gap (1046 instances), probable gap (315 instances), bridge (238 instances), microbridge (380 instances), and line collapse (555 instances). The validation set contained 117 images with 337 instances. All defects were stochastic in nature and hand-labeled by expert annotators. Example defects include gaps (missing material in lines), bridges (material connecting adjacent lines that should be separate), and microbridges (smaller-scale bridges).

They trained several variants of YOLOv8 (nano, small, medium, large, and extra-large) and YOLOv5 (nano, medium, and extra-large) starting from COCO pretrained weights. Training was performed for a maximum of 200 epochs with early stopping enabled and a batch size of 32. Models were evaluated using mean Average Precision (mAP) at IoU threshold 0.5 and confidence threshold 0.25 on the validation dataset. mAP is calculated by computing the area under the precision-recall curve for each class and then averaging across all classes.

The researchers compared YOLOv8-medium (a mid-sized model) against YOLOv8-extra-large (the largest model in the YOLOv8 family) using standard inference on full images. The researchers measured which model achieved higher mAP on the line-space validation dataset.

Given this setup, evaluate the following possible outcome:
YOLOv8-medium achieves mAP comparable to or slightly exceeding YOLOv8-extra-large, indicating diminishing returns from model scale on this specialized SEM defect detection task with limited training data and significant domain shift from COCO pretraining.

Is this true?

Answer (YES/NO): YES